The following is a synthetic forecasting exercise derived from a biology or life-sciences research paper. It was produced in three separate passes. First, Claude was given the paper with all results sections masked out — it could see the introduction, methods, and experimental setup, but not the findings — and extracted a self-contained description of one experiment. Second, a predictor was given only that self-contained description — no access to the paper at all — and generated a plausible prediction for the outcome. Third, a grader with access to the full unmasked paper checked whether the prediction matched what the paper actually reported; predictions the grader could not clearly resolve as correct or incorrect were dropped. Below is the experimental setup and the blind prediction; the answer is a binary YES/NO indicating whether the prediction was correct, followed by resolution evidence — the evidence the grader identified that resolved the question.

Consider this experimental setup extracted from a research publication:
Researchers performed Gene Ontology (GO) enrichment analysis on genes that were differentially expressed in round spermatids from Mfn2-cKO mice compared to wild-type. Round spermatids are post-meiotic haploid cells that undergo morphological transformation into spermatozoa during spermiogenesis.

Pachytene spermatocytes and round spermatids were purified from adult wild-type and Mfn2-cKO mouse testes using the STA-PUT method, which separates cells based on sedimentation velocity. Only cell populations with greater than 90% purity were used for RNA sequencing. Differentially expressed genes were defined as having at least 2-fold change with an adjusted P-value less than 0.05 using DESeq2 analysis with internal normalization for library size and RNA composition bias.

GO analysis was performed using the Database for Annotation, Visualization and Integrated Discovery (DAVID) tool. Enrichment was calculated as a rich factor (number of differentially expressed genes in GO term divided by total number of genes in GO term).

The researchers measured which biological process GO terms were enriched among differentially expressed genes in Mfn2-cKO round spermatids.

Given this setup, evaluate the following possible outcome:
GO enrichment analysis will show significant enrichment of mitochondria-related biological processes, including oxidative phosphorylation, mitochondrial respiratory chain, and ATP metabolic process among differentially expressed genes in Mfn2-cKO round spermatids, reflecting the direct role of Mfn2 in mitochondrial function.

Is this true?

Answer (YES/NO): NO